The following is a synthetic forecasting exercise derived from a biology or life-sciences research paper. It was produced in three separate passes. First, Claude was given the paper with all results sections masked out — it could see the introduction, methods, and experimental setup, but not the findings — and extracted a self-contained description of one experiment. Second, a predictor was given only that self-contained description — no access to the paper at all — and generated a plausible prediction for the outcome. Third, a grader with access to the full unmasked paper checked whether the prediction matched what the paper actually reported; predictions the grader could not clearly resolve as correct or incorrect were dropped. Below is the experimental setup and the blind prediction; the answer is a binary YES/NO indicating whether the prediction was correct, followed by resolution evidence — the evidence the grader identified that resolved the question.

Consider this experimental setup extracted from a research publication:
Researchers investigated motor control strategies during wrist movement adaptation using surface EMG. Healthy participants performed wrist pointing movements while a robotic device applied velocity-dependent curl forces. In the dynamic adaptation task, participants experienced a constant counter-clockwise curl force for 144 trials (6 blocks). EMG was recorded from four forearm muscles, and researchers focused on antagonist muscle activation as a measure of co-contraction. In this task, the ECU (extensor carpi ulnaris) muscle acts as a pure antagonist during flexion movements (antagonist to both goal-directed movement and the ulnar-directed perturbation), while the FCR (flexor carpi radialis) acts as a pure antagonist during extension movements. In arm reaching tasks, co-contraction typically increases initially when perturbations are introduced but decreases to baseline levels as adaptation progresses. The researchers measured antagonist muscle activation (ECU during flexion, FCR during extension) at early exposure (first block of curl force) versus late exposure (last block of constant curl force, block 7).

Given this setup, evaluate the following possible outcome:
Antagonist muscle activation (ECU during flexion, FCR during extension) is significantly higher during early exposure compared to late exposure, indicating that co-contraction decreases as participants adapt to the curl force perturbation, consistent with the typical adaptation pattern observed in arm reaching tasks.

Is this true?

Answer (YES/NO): YES